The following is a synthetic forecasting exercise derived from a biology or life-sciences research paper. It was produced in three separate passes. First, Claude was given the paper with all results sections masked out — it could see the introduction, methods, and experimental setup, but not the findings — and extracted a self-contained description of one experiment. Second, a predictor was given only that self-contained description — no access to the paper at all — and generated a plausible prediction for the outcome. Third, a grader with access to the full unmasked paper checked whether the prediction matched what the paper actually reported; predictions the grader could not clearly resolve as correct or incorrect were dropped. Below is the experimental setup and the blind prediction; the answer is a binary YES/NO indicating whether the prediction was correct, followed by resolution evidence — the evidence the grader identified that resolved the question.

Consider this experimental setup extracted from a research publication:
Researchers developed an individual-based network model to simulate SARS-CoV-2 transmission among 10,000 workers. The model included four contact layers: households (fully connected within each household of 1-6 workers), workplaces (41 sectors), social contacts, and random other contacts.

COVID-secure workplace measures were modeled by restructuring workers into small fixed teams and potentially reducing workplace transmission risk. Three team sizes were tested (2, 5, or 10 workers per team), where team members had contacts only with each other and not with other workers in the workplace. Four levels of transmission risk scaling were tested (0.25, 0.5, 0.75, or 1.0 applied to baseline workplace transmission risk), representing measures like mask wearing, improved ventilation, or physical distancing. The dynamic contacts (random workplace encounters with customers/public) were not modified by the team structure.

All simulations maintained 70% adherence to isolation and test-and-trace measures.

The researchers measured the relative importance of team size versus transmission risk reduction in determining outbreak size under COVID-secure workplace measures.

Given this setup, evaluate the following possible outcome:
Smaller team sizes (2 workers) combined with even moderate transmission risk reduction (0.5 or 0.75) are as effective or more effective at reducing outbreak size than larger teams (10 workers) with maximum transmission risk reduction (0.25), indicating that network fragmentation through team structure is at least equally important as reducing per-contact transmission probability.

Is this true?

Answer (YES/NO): NO